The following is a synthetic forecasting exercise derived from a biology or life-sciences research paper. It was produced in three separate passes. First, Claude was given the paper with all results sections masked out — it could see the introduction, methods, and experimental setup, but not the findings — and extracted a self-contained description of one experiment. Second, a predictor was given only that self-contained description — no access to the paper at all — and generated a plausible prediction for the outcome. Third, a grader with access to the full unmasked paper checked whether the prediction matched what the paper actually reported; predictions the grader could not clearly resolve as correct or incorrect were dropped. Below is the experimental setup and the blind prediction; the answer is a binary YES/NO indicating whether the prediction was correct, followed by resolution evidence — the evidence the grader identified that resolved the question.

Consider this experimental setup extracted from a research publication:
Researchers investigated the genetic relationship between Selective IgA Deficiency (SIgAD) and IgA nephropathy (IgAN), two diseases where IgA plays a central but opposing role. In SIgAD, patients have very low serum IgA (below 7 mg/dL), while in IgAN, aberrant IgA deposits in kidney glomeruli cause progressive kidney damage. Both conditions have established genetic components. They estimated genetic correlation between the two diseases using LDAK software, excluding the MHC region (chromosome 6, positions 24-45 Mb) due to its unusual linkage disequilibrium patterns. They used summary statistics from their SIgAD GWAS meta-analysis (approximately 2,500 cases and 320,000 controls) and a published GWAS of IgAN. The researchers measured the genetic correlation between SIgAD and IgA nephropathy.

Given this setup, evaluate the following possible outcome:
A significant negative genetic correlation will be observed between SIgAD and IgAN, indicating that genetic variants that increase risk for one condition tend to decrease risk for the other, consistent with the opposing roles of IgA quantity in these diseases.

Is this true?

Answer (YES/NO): NO